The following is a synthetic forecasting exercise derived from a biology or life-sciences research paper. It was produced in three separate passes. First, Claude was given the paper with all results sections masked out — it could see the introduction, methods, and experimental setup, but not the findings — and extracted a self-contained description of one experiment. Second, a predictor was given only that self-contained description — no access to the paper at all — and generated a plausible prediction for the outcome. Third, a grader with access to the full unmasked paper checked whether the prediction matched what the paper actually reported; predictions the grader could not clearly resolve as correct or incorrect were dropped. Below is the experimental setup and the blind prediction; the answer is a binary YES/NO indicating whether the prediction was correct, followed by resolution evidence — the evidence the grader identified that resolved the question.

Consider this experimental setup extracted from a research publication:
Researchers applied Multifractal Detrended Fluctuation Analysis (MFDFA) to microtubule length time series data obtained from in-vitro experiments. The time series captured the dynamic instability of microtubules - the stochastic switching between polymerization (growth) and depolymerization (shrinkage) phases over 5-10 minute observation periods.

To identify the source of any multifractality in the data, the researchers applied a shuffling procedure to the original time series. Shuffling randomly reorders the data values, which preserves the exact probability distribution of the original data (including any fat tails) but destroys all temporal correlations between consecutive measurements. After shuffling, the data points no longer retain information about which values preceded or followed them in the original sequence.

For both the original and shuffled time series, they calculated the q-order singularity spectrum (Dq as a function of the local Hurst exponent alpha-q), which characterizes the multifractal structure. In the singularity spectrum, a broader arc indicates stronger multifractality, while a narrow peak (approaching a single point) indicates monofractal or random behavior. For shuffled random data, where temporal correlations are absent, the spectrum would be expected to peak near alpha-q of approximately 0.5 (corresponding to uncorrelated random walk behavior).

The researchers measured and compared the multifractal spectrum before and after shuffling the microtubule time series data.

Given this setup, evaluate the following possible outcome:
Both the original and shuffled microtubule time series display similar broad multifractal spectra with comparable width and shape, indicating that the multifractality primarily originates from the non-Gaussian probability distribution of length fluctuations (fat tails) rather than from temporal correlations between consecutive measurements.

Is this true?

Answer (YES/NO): NO